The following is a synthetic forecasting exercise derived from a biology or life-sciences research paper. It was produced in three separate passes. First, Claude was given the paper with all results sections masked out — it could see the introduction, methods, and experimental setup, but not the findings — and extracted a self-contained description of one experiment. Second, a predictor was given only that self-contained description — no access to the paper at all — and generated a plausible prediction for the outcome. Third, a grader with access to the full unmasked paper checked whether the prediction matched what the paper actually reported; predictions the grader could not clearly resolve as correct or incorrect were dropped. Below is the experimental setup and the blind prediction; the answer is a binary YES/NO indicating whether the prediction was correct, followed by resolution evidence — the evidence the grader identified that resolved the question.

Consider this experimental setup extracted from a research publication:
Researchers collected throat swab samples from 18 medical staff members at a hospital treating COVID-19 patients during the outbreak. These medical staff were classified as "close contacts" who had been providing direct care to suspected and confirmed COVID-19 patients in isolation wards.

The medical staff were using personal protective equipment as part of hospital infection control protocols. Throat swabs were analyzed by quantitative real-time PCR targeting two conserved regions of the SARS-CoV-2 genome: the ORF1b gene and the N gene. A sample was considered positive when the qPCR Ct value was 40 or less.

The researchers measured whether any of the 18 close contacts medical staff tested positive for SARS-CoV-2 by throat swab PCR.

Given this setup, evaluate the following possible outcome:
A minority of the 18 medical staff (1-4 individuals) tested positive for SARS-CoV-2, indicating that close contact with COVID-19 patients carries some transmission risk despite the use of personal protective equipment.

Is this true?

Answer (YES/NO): NO